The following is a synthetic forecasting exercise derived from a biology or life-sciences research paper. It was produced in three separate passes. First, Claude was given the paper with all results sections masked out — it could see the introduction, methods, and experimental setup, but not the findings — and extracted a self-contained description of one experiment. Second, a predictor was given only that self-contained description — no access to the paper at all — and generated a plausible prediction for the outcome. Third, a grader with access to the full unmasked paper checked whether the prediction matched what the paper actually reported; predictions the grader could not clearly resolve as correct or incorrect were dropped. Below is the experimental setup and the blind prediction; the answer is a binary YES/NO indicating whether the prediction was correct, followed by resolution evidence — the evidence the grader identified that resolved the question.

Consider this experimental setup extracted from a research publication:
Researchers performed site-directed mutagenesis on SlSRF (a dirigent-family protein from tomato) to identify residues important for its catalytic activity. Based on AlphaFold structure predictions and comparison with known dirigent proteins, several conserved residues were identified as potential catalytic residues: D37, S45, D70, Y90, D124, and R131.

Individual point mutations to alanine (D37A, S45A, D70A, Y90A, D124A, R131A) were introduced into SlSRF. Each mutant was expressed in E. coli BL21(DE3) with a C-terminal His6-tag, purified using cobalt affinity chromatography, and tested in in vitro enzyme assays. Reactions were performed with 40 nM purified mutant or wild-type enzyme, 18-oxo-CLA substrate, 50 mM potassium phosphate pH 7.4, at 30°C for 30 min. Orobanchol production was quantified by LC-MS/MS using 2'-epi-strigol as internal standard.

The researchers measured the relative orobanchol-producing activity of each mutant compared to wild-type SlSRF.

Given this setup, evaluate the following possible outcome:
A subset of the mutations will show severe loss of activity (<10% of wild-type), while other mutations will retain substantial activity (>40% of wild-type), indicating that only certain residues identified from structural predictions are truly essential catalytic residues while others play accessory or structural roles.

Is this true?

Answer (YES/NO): YES